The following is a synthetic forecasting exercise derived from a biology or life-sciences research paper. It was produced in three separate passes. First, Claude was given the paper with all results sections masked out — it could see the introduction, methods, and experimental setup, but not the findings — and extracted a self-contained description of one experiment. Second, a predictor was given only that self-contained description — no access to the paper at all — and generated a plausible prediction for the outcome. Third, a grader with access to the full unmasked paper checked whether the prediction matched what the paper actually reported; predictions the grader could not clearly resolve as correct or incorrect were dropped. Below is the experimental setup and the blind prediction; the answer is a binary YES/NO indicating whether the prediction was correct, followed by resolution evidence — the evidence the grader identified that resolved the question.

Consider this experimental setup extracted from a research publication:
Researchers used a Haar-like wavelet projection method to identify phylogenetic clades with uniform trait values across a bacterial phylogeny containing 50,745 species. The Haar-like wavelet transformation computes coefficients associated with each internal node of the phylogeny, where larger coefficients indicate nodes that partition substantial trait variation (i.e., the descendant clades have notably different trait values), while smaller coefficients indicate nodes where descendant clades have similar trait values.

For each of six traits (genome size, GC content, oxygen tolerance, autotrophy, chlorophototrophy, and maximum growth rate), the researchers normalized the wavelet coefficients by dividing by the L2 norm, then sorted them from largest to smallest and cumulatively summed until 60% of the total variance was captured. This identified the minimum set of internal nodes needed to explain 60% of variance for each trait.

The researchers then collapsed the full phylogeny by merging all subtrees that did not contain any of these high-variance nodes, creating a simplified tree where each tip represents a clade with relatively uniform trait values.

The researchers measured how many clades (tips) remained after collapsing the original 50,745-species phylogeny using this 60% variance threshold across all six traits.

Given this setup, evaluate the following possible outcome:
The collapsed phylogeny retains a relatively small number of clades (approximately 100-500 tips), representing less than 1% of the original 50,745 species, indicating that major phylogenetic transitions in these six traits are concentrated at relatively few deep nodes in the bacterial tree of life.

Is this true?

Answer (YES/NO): YES